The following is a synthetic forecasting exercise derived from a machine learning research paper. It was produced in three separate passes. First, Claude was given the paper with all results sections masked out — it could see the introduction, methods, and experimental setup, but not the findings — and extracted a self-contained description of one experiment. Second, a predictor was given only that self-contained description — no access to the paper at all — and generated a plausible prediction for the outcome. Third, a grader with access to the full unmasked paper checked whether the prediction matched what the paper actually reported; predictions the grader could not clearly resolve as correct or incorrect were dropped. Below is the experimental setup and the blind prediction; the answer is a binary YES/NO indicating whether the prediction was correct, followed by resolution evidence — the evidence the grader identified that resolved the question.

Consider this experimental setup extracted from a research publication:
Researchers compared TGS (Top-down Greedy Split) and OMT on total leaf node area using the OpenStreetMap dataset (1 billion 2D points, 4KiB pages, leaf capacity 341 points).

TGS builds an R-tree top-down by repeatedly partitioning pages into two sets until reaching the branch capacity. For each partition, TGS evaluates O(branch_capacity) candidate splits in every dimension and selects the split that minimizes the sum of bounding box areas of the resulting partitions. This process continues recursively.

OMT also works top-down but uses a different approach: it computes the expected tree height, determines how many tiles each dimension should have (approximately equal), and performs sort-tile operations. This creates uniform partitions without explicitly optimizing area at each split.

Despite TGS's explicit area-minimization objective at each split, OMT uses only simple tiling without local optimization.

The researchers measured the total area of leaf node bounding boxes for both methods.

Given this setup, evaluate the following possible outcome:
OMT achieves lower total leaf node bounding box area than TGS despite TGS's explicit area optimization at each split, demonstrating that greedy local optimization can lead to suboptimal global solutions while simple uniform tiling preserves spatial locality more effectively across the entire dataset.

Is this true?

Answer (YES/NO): YES